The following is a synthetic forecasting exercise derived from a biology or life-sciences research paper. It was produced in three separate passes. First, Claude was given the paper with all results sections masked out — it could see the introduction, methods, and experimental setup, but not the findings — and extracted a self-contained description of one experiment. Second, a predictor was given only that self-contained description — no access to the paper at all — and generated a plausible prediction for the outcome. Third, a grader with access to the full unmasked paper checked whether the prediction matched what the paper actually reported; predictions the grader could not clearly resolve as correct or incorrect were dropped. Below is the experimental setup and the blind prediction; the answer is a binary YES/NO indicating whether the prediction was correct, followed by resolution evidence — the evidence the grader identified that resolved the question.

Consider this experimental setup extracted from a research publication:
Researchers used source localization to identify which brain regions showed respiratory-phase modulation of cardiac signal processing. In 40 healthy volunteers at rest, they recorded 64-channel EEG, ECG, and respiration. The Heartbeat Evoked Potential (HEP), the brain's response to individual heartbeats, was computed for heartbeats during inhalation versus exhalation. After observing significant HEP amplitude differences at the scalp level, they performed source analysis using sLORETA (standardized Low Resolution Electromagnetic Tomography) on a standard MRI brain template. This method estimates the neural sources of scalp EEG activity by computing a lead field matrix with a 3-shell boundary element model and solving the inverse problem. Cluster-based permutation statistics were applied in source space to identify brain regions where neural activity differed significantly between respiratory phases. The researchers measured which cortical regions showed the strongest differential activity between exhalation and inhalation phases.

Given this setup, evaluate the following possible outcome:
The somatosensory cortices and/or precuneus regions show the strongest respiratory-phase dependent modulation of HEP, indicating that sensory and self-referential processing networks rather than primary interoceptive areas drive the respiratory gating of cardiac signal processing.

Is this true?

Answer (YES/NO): YES